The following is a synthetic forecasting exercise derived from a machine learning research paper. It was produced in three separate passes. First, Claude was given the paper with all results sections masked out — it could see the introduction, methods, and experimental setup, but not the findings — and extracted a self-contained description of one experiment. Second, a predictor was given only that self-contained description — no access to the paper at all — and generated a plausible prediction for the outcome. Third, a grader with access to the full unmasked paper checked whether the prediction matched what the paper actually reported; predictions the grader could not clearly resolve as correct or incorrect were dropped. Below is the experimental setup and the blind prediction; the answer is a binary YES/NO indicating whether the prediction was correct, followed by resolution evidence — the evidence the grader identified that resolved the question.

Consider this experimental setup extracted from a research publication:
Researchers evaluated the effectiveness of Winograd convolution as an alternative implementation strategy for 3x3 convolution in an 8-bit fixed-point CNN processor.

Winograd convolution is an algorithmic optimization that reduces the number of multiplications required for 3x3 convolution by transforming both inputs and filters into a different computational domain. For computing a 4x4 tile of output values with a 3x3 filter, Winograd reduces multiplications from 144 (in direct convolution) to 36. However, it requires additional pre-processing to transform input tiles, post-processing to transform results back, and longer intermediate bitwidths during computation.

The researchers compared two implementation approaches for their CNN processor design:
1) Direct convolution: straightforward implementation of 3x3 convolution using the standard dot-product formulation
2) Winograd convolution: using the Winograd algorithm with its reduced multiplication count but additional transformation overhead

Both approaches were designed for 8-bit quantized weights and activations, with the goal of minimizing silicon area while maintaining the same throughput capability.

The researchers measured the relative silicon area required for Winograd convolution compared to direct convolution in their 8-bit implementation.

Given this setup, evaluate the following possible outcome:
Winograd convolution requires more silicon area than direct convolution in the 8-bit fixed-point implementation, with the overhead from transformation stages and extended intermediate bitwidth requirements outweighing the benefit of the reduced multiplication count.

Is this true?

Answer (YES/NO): YES